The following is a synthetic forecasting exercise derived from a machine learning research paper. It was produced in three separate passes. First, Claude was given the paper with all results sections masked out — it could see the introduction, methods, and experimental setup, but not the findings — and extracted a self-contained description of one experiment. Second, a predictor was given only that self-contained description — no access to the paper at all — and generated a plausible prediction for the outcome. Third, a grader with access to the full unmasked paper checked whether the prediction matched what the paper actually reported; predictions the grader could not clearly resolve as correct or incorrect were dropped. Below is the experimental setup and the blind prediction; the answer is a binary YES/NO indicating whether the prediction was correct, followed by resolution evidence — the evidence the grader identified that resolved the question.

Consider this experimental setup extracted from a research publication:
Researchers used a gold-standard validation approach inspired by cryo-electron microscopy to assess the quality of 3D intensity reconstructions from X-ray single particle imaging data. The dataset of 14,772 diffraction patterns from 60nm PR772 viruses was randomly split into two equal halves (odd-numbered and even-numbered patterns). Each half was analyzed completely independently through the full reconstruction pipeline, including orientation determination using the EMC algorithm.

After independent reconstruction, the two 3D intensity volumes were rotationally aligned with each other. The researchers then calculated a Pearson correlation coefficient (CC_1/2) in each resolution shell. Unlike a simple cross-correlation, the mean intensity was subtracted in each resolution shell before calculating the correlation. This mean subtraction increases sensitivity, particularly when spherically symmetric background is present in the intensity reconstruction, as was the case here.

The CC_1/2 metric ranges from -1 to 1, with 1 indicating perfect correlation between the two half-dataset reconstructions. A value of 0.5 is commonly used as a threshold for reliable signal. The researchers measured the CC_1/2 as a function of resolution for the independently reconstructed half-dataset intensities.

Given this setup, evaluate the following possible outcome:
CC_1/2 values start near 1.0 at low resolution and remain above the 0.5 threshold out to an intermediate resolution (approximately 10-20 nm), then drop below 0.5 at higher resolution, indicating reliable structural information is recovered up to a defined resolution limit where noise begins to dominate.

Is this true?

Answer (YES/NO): NO